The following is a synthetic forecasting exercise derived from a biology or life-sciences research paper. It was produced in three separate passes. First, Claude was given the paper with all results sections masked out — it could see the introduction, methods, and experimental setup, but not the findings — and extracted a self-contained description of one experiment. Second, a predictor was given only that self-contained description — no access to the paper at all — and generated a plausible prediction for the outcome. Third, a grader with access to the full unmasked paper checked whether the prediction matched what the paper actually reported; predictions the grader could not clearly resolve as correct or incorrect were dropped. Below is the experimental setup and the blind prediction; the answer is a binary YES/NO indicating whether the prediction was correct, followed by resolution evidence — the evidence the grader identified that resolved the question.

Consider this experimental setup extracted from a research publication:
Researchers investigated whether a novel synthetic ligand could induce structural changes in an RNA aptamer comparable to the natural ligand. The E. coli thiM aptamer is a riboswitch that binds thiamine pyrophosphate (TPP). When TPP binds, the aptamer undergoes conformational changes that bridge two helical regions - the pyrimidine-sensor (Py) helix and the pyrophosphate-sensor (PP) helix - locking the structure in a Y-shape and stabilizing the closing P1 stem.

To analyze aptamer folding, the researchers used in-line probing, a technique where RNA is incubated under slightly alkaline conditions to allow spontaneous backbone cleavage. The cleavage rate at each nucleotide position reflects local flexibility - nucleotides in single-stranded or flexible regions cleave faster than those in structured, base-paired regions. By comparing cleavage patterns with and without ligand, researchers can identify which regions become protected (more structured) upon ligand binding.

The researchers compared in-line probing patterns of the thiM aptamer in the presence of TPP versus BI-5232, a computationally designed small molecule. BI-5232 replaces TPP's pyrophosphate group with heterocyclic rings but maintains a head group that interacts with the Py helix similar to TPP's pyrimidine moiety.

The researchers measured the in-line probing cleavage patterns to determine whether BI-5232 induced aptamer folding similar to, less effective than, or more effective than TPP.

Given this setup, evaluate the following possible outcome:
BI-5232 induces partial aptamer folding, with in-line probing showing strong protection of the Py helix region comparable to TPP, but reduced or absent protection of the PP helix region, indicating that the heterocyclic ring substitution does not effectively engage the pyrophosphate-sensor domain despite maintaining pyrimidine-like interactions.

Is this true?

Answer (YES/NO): NO